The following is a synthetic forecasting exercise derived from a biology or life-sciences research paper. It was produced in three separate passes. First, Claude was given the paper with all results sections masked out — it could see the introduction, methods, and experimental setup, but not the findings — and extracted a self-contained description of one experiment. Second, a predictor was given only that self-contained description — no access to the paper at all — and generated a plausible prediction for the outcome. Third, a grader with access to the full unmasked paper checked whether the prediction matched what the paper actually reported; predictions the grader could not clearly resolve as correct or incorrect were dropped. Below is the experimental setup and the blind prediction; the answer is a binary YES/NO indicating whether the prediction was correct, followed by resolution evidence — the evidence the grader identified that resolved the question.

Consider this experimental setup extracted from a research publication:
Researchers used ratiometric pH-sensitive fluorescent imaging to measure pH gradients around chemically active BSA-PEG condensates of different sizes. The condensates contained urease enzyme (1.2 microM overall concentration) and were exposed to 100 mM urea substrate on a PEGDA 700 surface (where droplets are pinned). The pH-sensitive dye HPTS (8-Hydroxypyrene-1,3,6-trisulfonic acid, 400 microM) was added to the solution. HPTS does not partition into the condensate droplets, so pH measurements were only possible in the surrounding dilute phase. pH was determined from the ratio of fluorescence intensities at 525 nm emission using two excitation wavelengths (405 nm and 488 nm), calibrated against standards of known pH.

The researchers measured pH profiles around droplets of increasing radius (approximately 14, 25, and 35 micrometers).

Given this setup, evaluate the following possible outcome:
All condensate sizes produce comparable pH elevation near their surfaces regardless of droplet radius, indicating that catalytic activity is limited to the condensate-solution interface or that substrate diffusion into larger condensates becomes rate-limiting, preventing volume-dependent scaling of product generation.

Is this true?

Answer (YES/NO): NO